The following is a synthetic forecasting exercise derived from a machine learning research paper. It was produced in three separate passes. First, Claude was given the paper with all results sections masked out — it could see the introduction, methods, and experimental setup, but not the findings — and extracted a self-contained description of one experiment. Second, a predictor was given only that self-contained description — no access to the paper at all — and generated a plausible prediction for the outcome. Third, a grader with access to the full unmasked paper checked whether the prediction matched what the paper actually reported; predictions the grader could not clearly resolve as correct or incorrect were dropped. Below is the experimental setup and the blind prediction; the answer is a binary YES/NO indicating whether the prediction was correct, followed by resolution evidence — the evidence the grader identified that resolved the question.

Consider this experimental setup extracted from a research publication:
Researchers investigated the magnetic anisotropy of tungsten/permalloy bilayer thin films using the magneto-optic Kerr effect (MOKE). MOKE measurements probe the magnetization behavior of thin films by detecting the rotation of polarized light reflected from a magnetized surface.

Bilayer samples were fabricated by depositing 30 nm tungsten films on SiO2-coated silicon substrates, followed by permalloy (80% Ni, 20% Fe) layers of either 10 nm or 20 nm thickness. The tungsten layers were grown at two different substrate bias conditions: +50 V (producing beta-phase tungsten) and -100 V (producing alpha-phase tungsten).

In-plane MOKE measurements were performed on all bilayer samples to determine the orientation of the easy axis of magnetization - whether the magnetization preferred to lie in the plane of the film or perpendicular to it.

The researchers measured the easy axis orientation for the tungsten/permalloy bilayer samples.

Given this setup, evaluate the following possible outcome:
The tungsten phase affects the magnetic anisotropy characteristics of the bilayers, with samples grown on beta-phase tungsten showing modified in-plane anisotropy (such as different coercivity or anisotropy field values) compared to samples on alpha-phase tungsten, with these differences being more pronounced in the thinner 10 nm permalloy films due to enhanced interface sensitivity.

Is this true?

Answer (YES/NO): NO